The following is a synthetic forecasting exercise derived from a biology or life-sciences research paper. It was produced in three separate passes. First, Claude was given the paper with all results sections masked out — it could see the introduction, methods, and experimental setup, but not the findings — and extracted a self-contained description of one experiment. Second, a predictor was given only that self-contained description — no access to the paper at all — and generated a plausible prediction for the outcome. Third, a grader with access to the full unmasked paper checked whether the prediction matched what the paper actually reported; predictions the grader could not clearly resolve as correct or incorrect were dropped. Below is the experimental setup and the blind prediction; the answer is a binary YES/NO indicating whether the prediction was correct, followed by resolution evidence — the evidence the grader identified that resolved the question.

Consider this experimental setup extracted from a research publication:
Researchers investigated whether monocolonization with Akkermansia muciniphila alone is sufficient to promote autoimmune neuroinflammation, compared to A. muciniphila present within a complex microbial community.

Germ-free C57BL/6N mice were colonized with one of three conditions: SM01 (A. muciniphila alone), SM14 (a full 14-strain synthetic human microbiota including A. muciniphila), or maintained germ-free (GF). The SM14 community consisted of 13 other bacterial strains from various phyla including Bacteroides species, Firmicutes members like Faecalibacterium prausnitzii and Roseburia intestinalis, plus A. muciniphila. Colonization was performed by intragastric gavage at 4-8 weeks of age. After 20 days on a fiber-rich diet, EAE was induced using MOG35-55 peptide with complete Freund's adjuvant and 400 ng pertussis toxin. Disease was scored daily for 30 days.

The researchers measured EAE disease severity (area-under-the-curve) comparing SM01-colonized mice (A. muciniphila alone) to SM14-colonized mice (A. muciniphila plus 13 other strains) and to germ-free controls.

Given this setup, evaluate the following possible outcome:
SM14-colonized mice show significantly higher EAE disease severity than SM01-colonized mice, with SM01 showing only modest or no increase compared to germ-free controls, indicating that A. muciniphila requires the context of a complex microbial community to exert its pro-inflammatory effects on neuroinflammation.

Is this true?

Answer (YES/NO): YES